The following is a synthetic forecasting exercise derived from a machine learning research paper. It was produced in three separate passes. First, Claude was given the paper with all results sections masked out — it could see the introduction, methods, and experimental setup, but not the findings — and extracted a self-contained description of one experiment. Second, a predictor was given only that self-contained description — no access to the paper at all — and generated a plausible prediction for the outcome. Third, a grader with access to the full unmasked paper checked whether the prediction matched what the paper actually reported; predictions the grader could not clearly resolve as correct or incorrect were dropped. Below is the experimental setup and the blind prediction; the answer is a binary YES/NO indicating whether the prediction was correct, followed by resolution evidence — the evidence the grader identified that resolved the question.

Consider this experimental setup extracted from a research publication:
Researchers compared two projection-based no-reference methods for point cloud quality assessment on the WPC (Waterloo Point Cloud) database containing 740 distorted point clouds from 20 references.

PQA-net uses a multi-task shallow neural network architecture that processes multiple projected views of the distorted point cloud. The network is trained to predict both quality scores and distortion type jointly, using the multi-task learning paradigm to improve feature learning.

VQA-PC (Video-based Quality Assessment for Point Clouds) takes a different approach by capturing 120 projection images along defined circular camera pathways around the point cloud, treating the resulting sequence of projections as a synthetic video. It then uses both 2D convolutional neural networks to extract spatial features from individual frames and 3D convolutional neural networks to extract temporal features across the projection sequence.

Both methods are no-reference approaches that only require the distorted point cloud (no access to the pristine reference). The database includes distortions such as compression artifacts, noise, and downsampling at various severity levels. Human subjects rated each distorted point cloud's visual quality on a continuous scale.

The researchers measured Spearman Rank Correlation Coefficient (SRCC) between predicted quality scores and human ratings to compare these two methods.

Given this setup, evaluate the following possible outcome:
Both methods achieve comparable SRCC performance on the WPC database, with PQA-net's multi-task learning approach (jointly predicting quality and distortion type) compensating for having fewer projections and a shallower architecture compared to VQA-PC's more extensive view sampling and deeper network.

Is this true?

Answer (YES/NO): NO